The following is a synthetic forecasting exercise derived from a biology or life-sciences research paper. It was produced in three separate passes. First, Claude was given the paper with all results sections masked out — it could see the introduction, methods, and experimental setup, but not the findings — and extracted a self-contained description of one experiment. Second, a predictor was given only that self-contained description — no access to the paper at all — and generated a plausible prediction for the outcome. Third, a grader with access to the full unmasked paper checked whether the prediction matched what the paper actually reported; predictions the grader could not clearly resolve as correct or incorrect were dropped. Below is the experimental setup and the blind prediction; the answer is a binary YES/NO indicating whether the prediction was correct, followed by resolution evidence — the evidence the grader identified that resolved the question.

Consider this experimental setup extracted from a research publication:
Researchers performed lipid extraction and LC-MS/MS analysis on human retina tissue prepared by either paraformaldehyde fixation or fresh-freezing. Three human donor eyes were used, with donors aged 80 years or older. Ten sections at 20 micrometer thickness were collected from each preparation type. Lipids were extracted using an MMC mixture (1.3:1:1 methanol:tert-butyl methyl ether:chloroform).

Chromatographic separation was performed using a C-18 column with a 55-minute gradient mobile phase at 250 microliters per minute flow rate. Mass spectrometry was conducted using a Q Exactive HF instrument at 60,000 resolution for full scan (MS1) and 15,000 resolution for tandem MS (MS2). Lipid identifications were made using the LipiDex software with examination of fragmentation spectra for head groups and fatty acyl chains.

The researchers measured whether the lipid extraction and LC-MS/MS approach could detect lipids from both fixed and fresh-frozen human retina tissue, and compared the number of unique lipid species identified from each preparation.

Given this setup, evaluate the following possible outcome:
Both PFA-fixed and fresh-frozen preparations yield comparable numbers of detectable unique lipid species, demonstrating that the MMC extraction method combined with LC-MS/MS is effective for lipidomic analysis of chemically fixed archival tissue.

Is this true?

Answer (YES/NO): NO